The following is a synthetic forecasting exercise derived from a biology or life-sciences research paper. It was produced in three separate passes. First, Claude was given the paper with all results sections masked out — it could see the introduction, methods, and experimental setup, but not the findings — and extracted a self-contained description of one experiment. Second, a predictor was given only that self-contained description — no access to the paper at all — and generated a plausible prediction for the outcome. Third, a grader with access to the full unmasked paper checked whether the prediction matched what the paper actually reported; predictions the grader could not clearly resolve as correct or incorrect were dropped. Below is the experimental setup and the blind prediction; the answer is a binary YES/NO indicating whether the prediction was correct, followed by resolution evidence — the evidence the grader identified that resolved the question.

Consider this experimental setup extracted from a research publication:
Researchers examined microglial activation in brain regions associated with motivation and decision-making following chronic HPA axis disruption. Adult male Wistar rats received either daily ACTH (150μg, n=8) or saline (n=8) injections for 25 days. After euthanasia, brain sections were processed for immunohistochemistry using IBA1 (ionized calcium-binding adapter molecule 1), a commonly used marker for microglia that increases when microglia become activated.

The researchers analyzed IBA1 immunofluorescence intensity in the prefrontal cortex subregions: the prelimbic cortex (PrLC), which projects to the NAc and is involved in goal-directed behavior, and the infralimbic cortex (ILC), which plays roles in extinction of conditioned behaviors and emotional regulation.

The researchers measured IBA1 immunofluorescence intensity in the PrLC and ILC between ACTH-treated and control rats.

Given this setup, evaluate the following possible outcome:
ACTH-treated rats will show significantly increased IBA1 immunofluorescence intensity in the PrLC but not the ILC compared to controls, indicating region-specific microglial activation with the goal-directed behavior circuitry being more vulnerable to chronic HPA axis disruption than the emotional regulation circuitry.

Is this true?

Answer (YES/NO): NO